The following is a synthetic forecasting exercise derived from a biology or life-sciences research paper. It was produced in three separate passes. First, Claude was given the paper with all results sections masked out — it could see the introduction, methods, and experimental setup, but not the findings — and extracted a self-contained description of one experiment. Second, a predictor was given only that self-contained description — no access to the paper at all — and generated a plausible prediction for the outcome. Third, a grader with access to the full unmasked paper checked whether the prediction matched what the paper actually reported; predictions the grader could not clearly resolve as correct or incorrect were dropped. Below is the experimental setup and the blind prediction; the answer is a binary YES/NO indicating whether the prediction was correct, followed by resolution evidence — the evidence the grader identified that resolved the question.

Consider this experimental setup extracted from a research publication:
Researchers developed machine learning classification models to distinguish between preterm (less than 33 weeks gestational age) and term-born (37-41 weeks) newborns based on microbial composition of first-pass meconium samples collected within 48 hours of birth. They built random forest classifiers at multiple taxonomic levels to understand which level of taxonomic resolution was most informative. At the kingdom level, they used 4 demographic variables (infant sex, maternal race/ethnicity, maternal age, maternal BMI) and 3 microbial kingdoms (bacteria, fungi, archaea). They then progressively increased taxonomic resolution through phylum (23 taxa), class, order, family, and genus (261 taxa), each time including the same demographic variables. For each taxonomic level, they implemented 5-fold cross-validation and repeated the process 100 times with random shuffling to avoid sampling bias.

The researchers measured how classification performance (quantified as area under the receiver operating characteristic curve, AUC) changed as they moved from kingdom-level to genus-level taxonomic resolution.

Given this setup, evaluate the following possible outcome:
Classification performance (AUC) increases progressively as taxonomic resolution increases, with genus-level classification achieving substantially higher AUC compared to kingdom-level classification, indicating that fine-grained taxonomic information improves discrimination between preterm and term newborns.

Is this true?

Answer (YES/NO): YES